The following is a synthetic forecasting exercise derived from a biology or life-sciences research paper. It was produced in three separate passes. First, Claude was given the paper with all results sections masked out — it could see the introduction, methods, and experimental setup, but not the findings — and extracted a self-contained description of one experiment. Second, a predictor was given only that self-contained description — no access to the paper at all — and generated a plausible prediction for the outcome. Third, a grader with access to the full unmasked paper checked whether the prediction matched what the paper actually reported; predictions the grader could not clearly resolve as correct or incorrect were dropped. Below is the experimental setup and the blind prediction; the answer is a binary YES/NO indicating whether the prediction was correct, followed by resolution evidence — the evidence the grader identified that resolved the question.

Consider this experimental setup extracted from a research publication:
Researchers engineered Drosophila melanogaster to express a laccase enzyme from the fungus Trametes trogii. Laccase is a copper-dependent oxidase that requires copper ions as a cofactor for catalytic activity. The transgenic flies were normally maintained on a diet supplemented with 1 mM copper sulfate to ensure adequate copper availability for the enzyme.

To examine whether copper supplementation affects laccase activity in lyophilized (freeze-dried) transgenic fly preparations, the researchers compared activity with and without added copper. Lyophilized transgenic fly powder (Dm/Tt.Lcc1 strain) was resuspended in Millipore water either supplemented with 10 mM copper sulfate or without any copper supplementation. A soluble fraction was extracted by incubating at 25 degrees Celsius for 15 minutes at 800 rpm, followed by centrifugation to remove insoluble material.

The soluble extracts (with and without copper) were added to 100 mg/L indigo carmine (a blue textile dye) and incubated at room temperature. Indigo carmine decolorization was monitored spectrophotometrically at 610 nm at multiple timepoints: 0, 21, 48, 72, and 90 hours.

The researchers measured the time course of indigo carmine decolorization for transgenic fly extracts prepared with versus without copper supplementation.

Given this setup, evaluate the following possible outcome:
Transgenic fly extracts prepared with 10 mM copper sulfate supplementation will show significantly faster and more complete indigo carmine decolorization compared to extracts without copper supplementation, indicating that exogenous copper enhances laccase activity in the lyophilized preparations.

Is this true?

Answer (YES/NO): YES